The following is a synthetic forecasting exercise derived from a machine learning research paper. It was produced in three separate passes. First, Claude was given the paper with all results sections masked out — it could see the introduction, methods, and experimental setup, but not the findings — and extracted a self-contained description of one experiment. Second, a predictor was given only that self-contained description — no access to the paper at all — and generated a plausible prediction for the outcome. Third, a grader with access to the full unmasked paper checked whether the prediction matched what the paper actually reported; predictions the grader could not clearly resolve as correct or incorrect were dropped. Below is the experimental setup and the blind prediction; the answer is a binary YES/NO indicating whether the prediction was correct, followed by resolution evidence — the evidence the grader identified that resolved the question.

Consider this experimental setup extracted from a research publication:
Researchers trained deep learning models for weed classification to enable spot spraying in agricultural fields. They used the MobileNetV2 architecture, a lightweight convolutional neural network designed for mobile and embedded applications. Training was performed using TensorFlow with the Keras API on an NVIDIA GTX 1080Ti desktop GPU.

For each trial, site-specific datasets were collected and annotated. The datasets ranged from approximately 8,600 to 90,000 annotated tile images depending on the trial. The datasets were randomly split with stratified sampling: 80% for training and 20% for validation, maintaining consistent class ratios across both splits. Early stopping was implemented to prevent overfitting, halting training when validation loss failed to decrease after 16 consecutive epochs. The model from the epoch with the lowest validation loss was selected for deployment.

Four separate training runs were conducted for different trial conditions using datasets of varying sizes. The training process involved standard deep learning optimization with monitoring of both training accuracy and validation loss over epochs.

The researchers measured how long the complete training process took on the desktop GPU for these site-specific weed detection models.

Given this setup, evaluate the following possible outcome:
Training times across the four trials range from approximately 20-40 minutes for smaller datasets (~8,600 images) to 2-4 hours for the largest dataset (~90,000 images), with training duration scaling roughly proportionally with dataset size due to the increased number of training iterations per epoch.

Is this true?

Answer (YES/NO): NO